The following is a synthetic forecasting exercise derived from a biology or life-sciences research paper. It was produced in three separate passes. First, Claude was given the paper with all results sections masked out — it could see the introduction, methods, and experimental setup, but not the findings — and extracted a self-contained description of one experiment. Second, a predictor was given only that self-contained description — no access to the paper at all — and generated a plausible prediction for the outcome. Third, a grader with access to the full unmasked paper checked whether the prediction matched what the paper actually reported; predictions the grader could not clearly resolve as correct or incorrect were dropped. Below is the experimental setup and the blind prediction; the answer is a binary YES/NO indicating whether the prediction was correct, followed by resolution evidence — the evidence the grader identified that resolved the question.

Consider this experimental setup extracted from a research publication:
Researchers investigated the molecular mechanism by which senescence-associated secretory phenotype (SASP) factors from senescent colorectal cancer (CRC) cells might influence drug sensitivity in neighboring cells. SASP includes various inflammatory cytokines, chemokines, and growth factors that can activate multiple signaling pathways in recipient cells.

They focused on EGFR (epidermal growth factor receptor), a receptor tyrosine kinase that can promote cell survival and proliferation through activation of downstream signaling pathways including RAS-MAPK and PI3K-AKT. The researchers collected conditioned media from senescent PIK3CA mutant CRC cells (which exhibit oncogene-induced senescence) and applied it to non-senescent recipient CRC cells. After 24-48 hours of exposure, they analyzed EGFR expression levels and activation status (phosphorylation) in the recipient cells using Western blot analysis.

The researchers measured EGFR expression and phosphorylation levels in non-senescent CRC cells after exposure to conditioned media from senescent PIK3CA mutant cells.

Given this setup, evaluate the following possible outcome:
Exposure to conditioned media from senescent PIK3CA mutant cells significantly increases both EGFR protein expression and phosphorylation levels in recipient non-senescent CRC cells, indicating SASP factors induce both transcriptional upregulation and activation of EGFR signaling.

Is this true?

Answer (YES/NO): NO